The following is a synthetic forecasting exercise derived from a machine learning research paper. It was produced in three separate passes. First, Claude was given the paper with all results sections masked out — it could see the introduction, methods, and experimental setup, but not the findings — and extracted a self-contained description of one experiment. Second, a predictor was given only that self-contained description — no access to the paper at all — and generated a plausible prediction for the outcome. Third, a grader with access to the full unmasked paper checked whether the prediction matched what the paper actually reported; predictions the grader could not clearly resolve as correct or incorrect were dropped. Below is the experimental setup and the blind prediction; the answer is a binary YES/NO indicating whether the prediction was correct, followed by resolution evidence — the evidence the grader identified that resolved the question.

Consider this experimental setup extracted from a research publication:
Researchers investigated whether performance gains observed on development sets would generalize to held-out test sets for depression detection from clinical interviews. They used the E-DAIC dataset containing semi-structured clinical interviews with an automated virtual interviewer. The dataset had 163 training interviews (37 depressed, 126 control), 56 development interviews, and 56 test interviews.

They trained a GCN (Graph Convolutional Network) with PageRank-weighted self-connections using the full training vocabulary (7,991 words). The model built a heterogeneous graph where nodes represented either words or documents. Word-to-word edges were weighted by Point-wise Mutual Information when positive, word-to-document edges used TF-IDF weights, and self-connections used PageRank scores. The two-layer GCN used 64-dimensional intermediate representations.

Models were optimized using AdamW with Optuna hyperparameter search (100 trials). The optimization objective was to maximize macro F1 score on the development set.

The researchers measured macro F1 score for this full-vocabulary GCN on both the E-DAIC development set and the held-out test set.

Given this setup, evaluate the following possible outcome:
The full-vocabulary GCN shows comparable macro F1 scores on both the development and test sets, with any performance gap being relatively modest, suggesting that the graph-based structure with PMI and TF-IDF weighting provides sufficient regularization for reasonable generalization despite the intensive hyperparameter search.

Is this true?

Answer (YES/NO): NO